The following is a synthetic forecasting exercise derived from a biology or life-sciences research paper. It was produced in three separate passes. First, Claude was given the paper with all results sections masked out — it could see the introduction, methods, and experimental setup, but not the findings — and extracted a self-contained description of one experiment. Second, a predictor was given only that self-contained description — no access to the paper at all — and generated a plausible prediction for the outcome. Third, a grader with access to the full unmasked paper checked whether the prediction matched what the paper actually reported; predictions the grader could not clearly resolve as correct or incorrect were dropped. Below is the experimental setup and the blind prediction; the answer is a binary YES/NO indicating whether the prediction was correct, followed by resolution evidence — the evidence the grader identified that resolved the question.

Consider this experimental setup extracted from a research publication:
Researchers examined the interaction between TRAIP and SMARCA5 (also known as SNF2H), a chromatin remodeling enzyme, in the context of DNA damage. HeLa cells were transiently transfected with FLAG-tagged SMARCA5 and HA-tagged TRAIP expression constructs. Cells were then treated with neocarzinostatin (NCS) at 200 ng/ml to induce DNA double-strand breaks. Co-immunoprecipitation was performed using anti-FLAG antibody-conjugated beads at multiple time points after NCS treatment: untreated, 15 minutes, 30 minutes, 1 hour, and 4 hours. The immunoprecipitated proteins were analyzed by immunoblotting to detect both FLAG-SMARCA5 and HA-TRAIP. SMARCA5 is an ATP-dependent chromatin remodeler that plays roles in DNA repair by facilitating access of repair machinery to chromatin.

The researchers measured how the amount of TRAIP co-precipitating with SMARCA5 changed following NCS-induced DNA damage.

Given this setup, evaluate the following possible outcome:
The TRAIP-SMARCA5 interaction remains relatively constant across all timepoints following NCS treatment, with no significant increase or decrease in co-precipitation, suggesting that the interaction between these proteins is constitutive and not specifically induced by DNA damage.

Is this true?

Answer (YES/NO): NO